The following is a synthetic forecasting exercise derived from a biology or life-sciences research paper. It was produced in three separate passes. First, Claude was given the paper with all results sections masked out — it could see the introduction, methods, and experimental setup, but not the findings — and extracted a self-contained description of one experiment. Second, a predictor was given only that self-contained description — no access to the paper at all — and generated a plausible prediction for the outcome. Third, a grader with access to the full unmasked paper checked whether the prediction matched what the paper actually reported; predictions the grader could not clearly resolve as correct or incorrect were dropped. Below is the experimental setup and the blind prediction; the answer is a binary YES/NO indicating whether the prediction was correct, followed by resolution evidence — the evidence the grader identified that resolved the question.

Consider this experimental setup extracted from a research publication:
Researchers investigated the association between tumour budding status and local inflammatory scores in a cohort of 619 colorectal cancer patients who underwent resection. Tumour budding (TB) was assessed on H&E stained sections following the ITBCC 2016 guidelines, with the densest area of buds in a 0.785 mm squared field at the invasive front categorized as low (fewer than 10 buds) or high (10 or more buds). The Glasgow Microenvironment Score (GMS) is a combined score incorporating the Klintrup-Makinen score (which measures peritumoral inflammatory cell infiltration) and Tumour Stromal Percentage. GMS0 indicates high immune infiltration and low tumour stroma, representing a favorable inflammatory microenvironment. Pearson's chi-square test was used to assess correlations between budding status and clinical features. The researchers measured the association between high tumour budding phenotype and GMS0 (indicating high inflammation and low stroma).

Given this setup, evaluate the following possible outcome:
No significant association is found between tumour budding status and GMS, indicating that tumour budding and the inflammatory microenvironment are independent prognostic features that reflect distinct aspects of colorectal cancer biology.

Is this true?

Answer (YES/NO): NO